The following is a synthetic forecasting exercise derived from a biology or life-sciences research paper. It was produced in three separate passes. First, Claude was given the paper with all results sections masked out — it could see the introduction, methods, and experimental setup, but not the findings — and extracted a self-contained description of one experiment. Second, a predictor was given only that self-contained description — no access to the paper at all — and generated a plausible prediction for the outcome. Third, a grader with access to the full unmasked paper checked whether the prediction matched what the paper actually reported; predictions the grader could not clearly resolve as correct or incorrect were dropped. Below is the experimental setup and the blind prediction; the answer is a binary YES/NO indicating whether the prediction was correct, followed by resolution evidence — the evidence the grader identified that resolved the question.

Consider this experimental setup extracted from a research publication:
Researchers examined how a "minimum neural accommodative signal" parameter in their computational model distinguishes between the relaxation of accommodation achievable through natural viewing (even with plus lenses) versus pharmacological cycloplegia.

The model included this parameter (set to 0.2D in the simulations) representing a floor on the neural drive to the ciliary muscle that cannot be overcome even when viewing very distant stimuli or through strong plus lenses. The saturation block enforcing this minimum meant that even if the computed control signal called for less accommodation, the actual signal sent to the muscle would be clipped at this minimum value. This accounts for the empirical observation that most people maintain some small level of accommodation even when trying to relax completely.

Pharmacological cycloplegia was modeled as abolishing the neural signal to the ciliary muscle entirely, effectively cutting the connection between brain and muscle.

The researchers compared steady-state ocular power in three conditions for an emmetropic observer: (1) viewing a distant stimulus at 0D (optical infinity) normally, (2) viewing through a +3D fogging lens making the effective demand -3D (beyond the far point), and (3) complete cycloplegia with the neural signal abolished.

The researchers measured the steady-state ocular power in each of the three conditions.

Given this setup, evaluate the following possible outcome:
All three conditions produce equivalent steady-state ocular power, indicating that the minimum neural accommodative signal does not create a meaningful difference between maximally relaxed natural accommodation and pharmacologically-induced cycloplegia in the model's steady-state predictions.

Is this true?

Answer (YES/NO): NO